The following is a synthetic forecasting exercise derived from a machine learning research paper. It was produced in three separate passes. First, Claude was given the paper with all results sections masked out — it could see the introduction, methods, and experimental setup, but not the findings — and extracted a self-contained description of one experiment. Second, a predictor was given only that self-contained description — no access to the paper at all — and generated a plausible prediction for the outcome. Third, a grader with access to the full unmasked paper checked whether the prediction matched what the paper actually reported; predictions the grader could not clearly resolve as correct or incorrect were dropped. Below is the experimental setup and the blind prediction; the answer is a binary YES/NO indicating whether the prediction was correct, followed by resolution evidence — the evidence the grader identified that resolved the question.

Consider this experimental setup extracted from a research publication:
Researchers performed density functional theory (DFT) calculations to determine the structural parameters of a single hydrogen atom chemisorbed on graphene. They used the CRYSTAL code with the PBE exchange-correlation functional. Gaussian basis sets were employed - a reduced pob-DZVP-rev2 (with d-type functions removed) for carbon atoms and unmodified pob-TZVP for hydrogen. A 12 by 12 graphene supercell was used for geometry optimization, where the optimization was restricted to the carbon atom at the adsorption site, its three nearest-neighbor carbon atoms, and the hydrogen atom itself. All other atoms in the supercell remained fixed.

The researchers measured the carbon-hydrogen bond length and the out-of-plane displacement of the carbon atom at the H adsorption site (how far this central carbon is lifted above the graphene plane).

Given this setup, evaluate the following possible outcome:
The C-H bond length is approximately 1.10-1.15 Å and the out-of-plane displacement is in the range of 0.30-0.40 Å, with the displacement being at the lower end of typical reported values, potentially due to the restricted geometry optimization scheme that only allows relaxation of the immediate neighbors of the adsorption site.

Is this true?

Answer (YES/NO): YES